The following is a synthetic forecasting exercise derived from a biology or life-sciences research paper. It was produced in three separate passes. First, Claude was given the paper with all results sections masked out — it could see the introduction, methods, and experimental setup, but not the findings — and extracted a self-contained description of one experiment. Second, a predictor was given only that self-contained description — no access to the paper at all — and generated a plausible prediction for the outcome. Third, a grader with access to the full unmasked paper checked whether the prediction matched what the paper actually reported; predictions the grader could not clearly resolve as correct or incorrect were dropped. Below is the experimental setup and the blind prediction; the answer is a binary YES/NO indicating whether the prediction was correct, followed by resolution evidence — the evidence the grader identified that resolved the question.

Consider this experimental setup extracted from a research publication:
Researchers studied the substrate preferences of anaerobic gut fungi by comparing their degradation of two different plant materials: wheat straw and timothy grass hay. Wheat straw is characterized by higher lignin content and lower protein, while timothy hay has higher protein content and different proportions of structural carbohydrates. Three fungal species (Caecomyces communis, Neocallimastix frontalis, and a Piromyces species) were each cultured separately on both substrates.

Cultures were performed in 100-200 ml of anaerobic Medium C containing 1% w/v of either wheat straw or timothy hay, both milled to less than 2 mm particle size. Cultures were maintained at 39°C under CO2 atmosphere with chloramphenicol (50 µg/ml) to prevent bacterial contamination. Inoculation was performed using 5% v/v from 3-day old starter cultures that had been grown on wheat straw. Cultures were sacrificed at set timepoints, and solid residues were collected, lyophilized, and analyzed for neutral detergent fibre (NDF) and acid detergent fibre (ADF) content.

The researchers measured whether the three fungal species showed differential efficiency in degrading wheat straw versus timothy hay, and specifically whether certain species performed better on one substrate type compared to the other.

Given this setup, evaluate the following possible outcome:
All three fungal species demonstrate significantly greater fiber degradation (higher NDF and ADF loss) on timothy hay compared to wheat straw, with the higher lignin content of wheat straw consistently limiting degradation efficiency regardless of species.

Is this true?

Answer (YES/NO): NO